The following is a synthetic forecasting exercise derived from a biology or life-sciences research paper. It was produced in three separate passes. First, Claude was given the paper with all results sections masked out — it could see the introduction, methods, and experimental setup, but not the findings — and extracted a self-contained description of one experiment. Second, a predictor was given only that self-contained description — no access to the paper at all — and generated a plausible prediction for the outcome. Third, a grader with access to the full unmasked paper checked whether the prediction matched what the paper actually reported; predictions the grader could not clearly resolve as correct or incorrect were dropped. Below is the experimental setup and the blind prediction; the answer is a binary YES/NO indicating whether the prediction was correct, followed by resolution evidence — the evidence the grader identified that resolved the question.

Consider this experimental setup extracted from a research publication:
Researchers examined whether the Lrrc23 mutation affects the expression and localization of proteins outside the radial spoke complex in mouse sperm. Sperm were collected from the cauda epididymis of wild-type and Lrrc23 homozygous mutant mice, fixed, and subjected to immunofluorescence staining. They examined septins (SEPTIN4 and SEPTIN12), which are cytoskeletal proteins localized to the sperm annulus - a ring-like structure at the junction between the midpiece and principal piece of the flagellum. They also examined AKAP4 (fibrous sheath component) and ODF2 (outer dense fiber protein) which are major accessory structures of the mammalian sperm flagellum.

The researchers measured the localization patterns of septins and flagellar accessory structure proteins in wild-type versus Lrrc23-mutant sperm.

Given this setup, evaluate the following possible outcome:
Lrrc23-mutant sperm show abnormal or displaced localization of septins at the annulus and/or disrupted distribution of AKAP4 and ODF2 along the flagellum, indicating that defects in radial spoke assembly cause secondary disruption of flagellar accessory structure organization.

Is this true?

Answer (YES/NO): NO